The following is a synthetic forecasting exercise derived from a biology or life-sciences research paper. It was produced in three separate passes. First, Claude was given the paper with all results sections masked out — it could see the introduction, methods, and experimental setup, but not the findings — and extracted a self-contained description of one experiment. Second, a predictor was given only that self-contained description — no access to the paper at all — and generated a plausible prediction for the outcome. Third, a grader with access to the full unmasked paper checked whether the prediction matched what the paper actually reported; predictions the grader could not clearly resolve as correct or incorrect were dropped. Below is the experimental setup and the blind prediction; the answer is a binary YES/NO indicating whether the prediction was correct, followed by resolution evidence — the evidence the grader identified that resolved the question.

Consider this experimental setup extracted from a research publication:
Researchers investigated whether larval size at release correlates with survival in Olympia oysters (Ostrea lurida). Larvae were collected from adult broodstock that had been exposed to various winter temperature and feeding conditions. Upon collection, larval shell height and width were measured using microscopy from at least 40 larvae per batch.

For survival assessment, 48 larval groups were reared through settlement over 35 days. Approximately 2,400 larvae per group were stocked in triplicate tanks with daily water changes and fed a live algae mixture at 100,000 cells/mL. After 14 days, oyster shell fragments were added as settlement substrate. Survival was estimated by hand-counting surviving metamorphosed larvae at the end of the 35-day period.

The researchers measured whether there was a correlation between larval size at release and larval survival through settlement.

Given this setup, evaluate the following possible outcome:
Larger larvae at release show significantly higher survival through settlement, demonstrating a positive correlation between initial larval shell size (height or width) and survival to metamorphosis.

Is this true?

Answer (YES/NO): NO